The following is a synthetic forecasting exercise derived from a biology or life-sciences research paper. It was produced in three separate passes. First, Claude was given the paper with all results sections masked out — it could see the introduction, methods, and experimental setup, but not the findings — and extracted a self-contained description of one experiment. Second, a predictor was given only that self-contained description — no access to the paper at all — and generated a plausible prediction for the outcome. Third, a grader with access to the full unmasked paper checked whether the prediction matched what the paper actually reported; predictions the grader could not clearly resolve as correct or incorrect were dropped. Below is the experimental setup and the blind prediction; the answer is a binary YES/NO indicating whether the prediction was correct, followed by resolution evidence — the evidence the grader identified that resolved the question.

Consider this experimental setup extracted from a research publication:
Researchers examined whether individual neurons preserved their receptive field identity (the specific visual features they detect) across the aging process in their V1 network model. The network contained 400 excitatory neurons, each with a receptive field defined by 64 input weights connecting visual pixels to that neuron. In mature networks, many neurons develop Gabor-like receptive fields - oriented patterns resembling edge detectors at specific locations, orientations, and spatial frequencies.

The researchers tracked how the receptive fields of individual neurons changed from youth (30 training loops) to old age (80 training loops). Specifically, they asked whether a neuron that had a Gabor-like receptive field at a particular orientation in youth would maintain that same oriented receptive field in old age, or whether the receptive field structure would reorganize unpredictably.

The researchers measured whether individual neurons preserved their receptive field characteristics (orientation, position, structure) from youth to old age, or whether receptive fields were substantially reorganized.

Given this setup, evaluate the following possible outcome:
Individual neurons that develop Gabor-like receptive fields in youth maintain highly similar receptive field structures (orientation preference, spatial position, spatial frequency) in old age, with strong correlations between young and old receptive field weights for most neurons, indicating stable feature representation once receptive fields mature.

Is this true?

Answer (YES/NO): NO